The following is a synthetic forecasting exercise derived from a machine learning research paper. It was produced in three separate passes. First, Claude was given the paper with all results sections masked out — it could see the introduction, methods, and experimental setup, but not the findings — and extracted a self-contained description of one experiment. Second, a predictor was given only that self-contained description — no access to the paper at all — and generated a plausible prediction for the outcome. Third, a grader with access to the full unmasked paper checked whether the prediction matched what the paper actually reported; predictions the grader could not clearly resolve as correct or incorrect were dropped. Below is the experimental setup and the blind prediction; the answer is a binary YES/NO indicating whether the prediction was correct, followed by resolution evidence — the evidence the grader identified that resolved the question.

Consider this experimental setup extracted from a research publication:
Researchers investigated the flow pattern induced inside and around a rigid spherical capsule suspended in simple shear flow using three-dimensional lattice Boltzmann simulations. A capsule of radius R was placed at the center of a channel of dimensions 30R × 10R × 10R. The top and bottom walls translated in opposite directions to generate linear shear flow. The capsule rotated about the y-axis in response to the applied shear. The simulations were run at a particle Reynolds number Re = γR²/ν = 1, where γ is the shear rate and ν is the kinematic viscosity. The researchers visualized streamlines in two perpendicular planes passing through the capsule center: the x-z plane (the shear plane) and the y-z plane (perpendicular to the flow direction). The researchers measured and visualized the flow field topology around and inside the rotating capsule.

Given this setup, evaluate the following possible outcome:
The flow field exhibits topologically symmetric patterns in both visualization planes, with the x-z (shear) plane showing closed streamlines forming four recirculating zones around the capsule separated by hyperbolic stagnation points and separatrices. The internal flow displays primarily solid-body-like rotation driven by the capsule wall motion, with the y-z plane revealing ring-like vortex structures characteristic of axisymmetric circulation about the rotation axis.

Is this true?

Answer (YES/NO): NO